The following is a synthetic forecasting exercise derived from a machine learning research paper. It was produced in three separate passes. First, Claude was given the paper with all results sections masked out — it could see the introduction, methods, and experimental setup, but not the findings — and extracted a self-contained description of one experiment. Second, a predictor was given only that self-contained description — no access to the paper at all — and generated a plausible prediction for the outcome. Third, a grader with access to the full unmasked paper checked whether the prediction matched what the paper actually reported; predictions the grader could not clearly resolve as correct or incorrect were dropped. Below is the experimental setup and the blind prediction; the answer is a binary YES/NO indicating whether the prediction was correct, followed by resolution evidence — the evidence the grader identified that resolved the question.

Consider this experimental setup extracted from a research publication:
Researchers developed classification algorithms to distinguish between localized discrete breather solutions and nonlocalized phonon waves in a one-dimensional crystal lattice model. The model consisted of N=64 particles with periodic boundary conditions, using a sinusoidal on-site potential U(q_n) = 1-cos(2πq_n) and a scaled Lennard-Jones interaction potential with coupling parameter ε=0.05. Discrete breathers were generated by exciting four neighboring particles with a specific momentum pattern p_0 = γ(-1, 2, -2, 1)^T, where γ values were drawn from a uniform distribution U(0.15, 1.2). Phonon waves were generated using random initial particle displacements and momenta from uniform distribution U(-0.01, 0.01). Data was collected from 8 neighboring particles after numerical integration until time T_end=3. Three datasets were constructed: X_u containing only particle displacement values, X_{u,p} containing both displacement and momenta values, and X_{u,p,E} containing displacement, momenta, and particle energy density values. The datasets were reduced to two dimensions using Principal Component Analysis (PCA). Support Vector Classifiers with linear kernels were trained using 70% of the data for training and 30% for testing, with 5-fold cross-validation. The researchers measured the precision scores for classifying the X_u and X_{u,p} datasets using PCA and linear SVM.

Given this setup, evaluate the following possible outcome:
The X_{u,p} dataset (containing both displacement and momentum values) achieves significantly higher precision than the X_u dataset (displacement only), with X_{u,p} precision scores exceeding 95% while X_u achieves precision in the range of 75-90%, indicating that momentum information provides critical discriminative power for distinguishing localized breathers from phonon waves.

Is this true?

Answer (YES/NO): NO